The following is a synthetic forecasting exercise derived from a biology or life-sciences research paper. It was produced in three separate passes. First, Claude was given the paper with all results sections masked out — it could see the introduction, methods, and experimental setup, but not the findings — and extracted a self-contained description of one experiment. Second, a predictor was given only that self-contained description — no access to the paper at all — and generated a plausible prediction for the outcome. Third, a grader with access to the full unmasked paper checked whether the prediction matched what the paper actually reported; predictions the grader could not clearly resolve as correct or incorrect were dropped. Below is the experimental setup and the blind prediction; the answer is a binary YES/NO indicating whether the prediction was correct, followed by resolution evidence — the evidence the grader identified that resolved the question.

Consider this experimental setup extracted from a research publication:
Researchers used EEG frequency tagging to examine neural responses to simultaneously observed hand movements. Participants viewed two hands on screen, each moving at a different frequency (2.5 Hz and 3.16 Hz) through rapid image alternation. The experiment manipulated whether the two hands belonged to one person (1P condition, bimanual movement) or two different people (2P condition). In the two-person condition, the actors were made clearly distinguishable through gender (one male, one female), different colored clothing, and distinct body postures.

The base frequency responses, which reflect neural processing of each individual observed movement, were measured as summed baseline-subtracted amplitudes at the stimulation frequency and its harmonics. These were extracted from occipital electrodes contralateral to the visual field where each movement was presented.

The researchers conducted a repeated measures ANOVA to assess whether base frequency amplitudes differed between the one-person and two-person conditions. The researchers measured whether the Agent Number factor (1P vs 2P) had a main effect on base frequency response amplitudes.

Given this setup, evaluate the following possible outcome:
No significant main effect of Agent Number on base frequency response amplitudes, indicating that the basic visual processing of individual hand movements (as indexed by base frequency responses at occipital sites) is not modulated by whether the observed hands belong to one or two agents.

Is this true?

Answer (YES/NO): NO